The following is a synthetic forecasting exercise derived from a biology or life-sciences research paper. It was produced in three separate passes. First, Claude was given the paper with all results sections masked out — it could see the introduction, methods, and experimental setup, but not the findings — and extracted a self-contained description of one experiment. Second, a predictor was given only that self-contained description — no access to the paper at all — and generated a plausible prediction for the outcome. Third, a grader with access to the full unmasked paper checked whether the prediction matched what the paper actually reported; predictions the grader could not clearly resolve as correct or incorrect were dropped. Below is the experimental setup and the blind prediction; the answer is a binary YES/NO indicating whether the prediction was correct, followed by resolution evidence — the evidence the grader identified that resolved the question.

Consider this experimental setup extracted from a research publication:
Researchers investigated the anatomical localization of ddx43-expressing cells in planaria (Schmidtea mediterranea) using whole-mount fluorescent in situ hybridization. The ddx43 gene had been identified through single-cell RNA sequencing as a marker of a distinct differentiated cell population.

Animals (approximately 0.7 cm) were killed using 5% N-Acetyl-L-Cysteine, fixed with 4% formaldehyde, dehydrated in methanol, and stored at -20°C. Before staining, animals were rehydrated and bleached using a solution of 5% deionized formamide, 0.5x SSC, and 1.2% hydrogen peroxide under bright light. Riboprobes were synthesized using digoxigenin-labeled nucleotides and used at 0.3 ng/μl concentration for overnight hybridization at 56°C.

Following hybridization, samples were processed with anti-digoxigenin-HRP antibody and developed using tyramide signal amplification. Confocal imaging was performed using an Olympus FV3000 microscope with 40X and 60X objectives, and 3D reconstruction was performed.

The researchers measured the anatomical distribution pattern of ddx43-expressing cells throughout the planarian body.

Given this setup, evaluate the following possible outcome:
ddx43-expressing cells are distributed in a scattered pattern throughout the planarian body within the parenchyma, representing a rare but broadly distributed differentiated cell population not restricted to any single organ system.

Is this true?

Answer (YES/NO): NO